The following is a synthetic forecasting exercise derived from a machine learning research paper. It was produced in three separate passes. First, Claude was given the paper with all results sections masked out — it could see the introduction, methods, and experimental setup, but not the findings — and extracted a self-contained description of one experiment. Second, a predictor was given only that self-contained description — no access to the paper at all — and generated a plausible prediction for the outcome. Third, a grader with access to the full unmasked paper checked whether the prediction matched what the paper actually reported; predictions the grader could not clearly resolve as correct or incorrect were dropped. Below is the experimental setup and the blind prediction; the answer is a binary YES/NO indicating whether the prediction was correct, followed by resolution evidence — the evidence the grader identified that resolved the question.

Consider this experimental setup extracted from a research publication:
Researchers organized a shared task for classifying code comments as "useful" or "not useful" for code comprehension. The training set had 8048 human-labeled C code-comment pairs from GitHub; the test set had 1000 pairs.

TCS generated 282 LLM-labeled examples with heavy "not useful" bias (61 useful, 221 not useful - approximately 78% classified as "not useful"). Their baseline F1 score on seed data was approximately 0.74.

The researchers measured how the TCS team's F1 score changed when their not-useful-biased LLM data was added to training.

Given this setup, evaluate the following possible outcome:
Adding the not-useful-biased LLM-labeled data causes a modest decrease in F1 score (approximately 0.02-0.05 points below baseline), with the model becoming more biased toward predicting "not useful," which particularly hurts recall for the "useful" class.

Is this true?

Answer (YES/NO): NO